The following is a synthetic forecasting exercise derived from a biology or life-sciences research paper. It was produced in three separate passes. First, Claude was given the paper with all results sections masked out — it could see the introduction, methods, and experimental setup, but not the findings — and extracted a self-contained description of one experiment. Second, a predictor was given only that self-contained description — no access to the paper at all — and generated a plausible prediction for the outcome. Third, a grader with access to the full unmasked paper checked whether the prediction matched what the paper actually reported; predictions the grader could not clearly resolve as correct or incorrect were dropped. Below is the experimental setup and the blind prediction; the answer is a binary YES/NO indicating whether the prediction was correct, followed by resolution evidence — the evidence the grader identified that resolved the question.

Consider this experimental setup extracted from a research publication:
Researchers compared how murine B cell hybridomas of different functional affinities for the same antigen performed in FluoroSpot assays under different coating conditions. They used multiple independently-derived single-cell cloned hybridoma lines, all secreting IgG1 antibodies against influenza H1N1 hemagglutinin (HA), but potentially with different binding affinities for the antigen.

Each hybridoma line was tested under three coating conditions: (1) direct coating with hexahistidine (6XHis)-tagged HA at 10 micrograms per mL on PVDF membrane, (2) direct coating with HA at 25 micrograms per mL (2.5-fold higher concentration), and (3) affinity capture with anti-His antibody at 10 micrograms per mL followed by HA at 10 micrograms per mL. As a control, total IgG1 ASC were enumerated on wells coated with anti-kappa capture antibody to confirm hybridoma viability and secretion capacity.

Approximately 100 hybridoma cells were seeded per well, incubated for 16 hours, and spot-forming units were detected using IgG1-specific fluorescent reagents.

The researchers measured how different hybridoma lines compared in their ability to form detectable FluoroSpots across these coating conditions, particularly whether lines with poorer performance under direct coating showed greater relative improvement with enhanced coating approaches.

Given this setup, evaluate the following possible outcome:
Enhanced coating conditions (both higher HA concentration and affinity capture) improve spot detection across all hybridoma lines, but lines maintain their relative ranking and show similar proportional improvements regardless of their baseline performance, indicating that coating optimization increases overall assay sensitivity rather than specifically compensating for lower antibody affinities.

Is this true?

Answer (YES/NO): NO